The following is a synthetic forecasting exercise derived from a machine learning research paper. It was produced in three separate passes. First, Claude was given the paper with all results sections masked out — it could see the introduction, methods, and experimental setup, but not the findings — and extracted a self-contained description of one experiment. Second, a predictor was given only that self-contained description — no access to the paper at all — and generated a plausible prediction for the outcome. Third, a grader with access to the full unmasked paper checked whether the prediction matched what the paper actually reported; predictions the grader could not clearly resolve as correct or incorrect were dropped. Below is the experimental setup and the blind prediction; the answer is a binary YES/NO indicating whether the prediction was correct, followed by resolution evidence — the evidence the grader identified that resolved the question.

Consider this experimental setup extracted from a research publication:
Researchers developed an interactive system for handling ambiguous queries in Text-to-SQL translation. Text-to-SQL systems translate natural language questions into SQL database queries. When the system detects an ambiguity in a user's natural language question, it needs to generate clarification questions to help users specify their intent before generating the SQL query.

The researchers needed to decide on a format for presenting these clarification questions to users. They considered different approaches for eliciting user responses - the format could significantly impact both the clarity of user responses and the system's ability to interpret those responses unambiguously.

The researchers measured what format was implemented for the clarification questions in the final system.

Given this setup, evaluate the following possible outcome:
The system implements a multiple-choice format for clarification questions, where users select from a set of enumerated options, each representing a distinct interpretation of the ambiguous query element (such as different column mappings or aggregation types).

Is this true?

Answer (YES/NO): YES